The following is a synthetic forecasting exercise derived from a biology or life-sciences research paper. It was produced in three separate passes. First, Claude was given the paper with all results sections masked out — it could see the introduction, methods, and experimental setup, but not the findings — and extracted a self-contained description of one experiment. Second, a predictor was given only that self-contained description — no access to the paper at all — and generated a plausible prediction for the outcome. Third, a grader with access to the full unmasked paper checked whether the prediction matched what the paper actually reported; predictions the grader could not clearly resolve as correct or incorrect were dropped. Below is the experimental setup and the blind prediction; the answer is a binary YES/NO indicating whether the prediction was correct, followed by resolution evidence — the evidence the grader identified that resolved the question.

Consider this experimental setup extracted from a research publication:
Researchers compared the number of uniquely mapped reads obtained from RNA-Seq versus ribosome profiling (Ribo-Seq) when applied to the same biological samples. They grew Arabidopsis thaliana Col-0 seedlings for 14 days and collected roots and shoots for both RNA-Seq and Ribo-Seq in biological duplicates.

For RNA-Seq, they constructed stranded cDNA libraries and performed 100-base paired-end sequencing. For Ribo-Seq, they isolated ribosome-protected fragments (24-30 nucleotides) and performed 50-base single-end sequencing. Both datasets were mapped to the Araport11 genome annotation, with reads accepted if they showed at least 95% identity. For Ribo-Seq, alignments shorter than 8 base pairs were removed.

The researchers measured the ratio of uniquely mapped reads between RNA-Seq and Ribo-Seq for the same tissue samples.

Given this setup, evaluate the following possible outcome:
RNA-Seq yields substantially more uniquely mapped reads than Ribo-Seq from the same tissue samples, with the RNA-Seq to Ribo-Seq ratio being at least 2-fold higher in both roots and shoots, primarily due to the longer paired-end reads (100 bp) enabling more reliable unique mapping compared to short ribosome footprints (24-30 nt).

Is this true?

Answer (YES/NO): YES